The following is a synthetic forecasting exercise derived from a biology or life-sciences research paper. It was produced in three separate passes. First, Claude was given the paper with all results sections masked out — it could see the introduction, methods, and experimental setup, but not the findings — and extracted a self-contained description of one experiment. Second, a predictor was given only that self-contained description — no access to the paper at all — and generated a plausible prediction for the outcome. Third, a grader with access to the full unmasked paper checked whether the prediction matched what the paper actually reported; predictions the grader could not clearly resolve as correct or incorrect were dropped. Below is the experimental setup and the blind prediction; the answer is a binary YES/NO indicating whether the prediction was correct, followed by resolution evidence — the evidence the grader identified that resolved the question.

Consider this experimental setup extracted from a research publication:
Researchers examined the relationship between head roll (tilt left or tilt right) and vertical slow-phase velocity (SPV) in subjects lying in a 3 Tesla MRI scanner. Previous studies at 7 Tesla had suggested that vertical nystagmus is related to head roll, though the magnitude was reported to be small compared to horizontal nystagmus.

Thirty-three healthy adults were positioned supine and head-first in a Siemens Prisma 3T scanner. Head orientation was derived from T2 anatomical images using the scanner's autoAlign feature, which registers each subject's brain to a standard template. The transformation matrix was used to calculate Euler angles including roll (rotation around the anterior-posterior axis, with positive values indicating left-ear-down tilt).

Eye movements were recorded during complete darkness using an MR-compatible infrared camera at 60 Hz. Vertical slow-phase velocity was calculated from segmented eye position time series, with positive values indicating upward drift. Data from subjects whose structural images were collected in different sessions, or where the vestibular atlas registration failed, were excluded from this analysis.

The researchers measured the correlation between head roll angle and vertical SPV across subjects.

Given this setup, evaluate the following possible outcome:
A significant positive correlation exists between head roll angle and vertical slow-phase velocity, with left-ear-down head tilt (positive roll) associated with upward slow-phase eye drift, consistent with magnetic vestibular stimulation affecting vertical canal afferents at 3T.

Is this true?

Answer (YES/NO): NO